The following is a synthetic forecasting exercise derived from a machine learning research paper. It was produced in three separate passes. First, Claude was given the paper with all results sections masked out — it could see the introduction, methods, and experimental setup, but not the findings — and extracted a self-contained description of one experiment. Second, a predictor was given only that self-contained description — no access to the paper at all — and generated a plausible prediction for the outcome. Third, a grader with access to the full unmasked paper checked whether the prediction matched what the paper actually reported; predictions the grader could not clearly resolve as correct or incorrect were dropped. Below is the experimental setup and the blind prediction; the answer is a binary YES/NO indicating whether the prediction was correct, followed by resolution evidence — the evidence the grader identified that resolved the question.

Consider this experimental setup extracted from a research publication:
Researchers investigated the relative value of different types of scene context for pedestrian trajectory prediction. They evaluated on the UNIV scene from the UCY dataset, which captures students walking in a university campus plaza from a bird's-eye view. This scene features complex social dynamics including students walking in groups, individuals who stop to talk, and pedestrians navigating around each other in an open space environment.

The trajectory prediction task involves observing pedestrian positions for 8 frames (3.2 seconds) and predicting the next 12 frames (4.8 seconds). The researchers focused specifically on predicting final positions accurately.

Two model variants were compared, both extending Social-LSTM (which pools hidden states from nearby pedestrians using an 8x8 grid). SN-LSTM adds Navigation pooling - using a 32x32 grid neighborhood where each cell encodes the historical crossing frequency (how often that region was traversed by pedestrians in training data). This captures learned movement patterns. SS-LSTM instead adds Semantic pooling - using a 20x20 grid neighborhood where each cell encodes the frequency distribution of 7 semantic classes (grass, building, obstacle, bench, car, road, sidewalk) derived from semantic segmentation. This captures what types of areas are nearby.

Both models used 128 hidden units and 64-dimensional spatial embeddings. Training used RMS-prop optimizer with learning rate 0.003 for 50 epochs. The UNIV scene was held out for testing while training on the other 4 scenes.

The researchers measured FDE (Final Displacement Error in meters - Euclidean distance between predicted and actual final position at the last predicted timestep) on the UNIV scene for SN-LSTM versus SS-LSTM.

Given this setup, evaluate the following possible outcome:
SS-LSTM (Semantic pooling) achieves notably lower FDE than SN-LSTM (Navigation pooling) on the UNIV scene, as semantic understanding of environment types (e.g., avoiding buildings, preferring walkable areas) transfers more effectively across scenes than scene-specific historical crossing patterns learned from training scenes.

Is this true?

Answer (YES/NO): NO